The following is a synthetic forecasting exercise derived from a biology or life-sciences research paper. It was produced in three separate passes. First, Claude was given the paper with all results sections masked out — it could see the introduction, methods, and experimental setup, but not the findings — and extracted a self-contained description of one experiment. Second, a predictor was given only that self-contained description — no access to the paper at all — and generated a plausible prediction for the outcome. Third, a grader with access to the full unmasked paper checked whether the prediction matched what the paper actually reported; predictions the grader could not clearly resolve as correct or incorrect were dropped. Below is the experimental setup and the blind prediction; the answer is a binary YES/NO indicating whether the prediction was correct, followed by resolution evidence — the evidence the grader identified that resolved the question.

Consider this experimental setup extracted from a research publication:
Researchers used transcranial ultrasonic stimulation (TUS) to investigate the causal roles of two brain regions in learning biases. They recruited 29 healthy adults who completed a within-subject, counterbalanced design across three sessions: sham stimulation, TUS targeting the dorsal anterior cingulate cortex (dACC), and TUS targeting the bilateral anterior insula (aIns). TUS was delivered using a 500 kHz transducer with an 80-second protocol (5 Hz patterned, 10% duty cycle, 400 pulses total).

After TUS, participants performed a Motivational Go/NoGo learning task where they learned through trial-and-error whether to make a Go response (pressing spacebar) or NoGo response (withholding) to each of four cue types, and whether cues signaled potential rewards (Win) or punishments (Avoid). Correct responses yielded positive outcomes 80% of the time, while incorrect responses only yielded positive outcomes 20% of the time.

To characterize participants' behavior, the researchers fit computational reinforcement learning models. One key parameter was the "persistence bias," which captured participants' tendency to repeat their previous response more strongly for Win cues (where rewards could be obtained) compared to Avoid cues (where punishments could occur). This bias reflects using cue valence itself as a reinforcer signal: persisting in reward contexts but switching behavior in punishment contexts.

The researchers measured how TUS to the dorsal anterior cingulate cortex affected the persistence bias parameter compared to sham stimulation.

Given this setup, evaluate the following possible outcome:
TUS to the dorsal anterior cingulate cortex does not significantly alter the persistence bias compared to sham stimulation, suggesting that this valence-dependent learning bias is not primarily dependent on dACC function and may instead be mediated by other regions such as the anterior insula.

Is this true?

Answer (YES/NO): NO